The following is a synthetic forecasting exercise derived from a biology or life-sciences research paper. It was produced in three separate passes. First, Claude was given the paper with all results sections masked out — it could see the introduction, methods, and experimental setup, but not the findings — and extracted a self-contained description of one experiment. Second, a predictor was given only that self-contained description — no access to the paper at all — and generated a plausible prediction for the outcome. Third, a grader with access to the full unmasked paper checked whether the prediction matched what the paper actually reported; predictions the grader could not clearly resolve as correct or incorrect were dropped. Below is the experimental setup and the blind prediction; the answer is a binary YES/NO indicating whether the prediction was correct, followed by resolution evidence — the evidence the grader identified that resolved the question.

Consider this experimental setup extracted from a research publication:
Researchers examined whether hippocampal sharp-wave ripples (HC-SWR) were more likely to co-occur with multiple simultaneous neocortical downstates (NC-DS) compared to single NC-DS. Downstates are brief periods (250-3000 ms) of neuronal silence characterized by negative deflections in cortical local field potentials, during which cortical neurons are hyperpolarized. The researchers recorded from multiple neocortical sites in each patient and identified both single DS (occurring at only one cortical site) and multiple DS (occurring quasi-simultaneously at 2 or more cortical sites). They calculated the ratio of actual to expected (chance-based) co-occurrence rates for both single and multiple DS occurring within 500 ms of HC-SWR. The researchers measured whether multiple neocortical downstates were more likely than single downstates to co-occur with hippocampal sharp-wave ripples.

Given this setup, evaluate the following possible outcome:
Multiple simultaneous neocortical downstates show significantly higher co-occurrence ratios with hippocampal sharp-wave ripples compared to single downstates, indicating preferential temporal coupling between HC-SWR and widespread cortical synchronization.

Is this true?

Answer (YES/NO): YES